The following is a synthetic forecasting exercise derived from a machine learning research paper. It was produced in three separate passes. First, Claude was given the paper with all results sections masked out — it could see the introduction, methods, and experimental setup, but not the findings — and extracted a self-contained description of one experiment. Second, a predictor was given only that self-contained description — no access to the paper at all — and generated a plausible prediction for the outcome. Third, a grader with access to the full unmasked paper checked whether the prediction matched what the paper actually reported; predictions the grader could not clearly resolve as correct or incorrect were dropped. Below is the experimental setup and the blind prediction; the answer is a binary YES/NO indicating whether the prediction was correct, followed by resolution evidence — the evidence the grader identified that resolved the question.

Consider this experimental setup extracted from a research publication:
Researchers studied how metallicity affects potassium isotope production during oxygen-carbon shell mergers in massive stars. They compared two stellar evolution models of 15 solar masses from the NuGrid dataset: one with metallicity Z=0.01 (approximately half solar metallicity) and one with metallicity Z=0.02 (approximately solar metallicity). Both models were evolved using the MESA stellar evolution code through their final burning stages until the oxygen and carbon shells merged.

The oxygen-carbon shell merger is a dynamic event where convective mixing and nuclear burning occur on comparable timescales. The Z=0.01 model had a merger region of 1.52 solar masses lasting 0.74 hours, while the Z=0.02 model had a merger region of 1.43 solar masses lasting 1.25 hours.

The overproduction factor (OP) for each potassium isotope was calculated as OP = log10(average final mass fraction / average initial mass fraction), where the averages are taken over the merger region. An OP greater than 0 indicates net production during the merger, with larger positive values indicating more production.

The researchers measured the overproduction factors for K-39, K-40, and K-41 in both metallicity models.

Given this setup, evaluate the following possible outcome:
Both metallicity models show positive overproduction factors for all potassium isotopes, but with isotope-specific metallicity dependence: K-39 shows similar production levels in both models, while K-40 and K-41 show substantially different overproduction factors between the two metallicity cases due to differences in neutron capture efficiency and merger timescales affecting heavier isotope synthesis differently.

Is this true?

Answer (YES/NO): NO